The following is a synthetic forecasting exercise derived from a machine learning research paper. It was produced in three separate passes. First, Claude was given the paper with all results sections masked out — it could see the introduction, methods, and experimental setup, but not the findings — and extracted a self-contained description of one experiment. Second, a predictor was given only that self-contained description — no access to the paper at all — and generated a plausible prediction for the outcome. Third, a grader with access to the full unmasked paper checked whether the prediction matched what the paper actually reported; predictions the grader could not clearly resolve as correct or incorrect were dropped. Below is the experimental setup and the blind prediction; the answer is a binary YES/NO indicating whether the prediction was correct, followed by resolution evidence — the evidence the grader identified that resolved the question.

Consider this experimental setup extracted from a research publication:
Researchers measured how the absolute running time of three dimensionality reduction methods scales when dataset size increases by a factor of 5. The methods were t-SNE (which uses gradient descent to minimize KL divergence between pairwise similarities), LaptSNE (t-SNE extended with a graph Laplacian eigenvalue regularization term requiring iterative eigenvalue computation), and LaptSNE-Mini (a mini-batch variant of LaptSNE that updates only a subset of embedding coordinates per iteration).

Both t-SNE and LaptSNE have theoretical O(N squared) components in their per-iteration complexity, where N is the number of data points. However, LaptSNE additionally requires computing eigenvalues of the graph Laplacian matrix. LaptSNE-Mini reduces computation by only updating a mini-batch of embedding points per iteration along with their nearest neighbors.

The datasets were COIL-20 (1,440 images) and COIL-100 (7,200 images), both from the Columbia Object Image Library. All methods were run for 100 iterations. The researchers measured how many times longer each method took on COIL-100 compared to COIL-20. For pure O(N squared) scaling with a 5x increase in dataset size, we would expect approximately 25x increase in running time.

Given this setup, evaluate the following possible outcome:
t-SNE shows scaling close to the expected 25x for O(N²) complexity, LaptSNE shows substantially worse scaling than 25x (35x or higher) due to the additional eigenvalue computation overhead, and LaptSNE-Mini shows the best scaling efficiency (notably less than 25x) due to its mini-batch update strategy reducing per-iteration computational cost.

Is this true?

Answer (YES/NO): NO